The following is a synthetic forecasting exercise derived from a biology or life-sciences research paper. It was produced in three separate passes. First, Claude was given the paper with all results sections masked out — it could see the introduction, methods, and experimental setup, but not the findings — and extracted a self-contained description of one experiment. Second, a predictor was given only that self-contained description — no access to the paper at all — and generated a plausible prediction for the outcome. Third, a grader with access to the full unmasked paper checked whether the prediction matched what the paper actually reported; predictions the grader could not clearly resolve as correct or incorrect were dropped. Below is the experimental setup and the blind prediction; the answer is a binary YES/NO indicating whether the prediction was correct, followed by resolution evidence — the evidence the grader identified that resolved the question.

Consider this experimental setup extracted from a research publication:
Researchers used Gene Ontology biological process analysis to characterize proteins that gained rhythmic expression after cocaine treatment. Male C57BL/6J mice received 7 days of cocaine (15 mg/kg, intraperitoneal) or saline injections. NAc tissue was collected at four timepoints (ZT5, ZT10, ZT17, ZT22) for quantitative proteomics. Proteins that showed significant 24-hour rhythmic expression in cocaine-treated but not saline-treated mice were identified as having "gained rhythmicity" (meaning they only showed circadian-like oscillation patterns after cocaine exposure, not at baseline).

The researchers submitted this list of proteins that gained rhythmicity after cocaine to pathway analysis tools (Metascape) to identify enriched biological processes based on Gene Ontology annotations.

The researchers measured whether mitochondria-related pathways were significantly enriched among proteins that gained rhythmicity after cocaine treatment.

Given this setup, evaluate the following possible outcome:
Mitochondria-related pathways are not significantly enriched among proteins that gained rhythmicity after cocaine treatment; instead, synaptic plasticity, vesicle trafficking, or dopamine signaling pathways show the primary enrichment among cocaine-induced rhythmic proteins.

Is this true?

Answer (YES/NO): NO